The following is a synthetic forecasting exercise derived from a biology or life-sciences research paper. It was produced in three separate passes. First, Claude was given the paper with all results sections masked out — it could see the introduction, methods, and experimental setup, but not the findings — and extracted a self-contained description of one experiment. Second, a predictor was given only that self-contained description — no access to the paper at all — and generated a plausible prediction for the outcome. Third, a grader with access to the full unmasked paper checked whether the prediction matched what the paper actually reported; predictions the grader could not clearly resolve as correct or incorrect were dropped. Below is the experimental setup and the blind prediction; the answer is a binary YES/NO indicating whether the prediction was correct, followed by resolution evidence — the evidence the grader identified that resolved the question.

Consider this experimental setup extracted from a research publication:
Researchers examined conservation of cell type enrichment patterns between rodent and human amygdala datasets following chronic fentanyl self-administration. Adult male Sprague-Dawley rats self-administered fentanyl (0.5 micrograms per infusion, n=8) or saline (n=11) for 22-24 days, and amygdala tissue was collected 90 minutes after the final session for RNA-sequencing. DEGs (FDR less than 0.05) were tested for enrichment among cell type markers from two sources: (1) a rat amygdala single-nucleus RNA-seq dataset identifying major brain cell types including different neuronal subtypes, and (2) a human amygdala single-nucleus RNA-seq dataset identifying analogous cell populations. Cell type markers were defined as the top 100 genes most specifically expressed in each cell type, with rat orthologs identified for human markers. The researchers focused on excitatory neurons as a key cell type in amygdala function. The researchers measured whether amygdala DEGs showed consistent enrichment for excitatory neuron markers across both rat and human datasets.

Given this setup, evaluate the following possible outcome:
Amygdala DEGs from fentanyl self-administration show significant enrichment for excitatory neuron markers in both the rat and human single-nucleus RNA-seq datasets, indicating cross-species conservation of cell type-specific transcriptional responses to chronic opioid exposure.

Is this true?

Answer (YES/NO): YES